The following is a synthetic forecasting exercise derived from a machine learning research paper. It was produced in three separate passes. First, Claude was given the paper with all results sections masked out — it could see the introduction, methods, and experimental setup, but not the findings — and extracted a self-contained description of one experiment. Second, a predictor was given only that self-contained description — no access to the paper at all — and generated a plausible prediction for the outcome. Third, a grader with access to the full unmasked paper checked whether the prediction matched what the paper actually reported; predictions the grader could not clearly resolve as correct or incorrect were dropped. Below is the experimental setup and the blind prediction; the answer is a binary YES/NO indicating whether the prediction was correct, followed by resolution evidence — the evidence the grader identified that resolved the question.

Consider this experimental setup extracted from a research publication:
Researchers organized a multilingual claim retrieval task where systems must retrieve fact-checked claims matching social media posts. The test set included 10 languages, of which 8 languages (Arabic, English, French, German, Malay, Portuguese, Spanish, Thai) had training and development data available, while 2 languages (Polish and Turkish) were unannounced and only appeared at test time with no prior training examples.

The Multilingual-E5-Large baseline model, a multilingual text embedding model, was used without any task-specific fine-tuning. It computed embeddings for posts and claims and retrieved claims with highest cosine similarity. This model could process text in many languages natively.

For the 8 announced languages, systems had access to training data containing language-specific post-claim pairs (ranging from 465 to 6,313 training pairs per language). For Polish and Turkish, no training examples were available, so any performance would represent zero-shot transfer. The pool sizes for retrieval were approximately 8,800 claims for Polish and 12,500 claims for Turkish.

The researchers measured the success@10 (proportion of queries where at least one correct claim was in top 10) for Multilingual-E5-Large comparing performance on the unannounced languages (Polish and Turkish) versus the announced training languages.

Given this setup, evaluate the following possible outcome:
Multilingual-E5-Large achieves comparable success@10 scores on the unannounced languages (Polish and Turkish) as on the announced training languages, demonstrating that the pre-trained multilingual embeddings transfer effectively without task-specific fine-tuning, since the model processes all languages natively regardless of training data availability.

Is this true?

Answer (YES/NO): NO